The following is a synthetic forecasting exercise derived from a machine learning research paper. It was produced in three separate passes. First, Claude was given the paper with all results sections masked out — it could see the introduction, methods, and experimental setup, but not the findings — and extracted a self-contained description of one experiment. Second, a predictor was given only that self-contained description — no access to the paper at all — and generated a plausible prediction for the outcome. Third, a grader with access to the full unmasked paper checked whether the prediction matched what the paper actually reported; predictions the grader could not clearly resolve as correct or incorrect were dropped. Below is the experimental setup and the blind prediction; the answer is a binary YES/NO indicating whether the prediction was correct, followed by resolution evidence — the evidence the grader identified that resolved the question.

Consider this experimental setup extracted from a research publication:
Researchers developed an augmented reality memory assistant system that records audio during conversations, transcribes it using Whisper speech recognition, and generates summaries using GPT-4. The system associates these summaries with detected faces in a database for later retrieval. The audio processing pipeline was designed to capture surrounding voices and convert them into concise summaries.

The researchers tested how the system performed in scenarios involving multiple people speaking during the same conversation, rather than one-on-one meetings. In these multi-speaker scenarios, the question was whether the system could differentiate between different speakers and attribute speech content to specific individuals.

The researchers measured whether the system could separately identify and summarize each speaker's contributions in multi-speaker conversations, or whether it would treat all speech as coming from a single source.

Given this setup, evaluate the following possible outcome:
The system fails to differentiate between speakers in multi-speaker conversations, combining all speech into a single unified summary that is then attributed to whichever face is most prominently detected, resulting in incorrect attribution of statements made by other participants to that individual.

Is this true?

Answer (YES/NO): NO